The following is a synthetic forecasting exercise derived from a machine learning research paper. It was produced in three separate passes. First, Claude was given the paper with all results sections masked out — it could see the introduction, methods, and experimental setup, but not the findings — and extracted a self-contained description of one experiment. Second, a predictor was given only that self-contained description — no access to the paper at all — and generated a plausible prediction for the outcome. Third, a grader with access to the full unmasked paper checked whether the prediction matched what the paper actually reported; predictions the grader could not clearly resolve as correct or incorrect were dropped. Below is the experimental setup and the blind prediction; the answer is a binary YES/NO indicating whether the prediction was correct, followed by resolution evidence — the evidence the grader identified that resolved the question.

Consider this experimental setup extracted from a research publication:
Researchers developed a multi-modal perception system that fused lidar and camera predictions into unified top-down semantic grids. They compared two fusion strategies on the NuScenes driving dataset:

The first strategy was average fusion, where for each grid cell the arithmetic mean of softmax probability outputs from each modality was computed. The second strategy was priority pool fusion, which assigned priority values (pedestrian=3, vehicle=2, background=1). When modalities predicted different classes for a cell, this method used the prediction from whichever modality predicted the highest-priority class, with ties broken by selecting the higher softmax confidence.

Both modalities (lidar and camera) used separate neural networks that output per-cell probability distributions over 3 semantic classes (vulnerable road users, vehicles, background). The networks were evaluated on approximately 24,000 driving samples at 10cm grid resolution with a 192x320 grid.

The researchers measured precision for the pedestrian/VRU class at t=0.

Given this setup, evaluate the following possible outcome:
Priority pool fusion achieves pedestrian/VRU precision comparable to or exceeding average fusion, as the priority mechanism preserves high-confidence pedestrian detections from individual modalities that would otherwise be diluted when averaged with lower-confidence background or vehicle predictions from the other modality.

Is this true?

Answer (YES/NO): NO